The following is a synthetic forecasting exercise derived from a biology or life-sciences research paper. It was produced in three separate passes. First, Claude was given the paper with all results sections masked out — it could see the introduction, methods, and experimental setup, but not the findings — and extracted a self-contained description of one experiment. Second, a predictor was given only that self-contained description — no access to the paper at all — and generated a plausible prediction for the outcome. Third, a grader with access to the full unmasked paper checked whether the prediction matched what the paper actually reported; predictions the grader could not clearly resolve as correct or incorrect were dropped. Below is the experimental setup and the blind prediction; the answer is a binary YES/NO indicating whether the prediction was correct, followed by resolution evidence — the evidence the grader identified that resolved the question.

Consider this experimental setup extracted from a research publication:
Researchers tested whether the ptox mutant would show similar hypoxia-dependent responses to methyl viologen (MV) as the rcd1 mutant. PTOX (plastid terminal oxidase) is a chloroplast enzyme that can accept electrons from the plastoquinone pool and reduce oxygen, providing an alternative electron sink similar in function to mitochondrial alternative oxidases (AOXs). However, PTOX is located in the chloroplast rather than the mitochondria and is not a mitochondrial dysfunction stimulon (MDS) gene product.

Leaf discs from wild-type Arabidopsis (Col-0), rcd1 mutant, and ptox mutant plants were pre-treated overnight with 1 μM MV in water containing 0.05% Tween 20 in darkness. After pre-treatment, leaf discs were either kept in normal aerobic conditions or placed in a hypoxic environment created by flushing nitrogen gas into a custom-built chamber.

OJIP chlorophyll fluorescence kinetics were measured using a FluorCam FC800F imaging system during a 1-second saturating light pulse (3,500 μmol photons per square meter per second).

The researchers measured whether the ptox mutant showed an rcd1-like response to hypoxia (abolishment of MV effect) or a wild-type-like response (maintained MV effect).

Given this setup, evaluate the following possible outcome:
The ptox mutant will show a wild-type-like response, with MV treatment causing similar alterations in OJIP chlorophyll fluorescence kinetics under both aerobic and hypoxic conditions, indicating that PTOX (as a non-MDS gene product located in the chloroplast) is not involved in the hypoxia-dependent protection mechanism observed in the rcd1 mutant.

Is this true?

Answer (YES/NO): YES